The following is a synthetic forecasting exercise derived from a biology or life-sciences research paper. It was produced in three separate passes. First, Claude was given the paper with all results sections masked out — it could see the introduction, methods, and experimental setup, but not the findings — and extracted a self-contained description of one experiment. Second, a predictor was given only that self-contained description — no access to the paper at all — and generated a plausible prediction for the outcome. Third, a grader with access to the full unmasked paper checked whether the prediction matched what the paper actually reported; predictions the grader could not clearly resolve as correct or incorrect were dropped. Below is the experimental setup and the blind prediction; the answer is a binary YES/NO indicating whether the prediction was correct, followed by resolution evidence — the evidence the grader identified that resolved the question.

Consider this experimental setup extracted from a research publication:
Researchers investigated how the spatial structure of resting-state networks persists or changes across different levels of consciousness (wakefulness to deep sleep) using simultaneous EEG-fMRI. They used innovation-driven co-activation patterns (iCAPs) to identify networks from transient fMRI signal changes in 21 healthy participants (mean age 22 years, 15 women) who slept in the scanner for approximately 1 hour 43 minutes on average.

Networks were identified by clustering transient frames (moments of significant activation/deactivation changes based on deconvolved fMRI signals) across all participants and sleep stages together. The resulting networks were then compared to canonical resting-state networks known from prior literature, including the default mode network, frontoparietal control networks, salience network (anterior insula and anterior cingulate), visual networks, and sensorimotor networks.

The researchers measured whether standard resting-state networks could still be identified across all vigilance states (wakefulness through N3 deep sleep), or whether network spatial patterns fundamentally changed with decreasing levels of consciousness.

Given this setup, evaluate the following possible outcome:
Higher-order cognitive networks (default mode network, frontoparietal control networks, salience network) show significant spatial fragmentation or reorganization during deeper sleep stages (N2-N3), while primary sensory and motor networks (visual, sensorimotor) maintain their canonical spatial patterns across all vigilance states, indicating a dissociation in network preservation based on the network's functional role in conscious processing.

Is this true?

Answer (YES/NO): NO